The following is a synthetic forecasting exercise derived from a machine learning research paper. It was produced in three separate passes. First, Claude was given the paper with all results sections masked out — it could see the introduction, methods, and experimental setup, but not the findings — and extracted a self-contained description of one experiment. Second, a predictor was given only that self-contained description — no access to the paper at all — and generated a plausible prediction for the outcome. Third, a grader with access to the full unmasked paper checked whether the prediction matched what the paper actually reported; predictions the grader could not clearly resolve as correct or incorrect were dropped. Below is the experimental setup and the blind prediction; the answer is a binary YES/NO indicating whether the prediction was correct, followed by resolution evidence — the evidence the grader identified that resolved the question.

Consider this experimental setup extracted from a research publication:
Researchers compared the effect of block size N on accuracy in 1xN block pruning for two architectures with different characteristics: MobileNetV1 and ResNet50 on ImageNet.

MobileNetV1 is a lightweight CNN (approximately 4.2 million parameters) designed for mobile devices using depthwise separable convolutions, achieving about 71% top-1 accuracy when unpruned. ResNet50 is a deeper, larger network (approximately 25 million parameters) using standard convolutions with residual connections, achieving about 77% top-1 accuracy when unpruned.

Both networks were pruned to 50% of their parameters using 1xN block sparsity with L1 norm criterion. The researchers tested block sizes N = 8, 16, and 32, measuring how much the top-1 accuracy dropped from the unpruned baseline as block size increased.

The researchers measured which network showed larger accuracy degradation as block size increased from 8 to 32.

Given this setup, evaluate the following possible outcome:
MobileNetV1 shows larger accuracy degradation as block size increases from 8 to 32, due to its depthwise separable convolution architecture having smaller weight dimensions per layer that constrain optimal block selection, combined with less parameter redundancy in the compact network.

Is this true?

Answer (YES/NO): YES